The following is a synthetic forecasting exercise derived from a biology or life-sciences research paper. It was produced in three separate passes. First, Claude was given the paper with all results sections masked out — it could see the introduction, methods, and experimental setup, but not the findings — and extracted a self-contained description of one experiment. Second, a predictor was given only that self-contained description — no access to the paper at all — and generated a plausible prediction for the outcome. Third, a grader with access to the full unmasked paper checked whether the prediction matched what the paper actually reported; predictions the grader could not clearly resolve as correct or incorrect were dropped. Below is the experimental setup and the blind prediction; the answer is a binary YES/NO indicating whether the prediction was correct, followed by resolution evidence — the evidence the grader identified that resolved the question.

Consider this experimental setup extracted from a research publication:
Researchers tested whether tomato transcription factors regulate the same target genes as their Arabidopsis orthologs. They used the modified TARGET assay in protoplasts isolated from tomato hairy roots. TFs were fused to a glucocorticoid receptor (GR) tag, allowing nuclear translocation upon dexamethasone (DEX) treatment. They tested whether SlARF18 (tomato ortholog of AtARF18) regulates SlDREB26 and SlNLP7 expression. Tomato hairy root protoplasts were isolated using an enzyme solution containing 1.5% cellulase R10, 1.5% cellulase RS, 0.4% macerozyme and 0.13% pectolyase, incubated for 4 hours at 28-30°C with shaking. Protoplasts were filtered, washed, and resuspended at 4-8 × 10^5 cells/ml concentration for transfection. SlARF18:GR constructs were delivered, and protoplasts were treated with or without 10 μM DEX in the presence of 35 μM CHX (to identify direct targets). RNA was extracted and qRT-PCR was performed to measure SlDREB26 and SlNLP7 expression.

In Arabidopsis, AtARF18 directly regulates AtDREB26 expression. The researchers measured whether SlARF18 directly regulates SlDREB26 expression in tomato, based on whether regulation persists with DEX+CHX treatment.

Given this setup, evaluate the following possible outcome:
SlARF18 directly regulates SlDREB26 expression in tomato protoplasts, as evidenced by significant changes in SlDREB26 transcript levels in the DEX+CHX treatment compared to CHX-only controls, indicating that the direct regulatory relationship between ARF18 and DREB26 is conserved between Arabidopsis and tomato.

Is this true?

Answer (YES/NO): YES